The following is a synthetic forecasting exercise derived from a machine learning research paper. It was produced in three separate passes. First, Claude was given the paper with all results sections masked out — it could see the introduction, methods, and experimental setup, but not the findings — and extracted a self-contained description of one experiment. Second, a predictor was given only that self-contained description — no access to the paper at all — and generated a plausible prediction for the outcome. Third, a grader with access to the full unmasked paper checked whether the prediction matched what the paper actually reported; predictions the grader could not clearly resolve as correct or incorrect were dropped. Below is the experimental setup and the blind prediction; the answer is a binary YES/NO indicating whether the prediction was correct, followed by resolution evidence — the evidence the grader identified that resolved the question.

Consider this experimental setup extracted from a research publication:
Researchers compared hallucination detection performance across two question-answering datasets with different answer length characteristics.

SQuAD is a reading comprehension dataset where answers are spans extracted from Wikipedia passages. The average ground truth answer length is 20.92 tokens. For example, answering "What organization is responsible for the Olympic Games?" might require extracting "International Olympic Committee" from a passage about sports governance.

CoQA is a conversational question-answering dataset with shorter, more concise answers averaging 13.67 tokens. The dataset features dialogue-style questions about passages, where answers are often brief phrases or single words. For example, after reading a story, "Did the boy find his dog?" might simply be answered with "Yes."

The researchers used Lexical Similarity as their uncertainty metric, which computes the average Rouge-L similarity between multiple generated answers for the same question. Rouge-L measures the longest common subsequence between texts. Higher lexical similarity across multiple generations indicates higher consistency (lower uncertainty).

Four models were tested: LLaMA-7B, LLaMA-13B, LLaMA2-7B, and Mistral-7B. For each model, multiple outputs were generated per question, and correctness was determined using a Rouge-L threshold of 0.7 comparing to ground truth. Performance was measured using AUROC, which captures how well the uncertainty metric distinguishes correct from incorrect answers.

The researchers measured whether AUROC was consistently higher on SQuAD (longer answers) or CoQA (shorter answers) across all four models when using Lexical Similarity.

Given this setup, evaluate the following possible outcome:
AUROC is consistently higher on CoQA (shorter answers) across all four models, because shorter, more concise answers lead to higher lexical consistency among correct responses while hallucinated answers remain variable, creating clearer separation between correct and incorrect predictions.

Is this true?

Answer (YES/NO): NO